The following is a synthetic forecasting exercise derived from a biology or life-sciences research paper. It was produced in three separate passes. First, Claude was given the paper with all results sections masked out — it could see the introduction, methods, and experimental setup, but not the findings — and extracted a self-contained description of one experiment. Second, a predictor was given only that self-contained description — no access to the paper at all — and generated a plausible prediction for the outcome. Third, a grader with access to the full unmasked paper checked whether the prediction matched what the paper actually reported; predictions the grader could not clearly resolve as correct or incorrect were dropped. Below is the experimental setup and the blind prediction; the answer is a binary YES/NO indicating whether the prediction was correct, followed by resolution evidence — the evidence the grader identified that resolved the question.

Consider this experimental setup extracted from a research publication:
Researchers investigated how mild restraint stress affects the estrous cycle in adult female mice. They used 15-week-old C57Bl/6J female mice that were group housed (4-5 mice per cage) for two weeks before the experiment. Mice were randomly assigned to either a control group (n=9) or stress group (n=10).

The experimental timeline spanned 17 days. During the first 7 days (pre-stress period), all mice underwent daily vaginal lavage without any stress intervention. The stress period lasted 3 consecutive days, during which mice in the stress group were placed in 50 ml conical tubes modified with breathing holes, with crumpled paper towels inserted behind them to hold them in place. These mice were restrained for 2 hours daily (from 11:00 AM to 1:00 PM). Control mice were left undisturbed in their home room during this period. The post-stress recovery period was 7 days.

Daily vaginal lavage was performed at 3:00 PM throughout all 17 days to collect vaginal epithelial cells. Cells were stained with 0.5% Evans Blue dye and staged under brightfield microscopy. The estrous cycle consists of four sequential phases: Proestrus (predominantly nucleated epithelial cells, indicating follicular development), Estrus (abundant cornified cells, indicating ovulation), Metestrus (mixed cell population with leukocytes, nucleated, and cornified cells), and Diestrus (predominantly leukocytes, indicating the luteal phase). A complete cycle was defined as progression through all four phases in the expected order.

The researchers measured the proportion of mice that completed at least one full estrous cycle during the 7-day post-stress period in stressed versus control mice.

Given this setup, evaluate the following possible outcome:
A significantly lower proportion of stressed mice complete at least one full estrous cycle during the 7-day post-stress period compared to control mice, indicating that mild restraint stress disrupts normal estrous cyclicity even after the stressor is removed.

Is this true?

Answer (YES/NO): YES